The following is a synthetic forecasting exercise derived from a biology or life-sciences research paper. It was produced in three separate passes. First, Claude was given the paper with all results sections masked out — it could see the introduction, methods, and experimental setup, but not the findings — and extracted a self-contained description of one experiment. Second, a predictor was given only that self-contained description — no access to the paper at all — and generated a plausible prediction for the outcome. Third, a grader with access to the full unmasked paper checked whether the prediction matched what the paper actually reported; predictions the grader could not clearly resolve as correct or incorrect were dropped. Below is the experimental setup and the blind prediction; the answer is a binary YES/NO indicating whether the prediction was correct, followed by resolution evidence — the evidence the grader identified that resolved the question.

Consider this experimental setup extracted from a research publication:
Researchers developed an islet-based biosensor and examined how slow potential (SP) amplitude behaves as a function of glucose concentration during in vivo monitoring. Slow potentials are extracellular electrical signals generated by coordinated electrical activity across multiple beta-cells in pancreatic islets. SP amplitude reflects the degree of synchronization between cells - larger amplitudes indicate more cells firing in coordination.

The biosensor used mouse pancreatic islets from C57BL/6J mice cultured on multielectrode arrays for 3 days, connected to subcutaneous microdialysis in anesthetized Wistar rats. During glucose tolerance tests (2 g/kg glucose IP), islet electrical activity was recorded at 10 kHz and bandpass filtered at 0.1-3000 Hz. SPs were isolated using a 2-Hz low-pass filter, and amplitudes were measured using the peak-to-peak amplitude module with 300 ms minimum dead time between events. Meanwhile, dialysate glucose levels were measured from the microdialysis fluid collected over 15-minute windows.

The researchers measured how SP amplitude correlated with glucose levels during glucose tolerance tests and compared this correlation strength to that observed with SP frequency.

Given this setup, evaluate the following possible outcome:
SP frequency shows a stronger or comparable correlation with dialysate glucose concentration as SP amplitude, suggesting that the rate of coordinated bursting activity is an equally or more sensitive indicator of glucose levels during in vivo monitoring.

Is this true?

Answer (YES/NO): YES